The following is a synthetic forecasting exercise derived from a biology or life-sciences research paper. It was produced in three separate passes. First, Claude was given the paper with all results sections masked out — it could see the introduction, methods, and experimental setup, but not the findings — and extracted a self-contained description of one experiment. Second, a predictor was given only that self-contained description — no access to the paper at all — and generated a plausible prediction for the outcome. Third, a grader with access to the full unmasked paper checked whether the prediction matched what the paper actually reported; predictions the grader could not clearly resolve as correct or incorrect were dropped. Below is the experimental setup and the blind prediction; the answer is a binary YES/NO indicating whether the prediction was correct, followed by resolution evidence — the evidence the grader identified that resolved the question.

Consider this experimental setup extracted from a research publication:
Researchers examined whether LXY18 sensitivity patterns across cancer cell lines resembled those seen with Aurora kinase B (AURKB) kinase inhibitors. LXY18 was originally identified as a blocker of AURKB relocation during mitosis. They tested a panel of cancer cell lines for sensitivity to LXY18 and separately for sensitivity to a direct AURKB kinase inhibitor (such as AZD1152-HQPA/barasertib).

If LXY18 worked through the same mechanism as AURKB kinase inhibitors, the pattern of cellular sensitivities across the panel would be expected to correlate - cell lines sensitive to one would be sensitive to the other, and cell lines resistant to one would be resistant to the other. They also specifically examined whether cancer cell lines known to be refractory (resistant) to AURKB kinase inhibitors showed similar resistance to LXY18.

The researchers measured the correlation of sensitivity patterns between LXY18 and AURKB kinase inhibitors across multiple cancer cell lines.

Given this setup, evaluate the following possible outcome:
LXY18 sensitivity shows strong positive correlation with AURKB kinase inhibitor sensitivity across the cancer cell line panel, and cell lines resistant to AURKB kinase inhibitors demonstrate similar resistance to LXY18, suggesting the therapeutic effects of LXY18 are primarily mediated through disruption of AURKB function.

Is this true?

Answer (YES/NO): NO